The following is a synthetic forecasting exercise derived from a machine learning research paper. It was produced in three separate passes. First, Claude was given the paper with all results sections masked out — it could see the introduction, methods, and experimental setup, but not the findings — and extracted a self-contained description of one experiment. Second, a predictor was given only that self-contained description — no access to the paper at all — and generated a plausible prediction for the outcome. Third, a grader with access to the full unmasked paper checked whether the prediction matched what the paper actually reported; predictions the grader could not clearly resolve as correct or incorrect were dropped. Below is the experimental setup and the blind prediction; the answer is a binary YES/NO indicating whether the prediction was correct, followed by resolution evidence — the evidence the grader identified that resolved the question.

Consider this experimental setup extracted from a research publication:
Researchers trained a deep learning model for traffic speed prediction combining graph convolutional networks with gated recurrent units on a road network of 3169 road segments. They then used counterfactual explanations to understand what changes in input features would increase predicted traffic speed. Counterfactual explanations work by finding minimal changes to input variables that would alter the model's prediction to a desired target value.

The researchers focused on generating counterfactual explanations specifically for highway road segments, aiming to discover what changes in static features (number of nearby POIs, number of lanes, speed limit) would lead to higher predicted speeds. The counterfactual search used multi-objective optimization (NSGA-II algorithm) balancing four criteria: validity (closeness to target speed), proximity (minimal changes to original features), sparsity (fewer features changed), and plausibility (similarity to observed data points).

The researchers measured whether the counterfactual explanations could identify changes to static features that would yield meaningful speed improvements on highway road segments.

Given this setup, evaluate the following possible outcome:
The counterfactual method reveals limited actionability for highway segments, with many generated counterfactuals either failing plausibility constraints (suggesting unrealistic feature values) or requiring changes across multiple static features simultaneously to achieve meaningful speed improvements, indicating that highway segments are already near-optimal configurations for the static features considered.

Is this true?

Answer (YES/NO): NO